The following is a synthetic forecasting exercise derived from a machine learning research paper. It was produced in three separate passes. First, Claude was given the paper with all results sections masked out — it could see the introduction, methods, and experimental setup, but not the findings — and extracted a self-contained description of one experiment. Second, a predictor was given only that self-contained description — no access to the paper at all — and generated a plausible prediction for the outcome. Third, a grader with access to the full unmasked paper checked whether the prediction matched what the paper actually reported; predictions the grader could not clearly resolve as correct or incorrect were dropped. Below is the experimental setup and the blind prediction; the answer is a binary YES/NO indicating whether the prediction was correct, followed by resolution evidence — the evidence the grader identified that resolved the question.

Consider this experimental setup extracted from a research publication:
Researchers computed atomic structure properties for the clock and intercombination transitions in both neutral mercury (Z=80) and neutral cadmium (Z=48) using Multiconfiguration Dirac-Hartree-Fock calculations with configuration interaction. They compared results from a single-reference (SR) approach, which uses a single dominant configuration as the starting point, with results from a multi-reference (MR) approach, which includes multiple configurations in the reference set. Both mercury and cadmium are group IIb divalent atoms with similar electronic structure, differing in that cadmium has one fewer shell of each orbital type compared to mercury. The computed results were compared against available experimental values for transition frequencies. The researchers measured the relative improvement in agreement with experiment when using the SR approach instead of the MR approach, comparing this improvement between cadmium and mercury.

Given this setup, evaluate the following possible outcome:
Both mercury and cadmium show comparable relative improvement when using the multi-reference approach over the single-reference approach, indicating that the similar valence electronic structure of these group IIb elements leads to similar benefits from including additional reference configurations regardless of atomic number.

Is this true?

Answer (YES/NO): NO